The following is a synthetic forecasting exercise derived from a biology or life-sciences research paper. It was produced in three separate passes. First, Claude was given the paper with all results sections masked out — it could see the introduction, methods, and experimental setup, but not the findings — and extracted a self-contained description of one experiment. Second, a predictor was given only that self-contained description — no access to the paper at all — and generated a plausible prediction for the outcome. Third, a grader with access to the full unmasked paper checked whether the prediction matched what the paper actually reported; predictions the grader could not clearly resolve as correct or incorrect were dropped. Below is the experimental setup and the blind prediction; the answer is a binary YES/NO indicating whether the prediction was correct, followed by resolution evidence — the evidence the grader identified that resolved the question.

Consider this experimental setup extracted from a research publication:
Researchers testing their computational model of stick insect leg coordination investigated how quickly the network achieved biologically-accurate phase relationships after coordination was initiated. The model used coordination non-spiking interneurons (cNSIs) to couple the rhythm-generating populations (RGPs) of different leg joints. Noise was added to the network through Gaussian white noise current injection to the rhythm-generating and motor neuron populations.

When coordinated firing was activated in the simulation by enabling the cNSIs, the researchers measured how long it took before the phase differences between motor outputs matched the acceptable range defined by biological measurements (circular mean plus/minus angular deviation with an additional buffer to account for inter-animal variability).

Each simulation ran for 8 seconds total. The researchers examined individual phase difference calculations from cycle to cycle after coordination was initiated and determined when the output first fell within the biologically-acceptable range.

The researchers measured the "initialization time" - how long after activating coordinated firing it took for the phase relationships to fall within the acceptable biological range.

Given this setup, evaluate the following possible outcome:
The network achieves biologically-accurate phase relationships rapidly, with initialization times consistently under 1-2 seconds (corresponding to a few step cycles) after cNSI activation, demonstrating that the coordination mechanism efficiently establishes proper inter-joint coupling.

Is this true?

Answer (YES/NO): NO